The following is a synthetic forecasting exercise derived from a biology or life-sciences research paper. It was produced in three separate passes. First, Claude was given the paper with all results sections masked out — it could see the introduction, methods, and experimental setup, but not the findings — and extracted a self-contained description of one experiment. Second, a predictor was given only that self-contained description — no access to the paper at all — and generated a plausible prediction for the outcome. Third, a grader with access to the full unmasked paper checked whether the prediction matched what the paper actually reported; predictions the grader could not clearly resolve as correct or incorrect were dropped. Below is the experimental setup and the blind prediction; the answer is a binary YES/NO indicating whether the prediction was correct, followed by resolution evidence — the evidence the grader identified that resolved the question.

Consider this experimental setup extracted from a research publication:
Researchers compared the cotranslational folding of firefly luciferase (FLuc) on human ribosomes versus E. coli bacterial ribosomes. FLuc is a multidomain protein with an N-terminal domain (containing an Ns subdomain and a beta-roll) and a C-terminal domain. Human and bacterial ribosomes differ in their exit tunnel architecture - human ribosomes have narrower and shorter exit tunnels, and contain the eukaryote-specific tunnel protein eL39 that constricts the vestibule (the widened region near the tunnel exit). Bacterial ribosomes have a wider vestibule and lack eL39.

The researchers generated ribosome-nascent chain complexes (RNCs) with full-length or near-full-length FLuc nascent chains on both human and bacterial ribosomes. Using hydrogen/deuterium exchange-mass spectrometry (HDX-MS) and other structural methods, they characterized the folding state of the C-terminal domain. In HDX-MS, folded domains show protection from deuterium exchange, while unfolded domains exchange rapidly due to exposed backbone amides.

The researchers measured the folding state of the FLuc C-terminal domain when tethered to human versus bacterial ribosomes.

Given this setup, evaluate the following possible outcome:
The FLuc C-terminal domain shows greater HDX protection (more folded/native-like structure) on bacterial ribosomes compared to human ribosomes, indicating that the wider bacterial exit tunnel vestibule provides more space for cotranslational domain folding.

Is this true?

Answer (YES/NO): NO